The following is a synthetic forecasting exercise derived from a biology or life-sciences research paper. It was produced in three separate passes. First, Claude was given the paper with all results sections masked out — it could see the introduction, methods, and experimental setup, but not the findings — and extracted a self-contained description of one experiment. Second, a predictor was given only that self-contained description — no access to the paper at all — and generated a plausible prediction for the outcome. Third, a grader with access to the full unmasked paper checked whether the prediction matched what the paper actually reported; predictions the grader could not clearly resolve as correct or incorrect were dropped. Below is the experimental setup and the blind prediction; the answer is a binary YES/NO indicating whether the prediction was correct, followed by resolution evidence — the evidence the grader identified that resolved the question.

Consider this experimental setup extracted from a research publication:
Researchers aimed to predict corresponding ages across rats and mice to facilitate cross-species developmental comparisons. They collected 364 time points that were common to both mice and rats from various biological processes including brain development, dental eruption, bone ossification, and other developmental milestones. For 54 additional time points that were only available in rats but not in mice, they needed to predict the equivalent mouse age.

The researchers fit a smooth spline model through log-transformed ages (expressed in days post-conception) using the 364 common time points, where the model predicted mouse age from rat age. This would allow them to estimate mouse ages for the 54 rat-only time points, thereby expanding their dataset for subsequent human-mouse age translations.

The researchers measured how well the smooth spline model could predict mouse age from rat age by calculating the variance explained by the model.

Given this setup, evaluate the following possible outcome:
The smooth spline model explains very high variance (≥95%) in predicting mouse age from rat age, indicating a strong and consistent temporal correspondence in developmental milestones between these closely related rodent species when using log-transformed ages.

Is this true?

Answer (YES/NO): NO